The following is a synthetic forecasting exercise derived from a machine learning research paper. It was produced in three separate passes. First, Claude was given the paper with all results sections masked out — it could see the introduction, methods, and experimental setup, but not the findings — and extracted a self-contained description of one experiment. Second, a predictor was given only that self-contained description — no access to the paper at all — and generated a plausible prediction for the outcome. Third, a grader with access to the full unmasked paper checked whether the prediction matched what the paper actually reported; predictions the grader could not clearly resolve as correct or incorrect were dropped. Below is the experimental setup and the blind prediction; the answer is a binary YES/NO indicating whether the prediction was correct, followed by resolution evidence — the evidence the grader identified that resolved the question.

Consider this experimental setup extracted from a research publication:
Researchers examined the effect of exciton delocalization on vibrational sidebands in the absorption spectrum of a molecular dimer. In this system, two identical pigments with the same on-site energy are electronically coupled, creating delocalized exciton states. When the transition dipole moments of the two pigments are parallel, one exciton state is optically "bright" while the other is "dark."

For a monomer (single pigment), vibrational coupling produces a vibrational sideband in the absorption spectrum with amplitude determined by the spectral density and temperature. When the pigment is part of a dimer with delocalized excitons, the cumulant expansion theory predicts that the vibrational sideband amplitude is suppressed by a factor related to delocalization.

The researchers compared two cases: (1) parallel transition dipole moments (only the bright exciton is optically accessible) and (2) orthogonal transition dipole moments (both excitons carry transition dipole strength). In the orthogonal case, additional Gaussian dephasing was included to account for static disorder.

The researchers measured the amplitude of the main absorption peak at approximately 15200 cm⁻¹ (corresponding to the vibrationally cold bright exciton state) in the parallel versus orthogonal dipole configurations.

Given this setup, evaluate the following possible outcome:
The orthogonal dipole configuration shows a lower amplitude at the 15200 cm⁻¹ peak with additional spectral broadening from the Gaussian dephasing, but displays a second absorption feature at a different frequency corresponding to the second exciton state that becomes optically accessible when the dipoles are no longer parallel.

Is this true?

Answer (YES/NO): YES